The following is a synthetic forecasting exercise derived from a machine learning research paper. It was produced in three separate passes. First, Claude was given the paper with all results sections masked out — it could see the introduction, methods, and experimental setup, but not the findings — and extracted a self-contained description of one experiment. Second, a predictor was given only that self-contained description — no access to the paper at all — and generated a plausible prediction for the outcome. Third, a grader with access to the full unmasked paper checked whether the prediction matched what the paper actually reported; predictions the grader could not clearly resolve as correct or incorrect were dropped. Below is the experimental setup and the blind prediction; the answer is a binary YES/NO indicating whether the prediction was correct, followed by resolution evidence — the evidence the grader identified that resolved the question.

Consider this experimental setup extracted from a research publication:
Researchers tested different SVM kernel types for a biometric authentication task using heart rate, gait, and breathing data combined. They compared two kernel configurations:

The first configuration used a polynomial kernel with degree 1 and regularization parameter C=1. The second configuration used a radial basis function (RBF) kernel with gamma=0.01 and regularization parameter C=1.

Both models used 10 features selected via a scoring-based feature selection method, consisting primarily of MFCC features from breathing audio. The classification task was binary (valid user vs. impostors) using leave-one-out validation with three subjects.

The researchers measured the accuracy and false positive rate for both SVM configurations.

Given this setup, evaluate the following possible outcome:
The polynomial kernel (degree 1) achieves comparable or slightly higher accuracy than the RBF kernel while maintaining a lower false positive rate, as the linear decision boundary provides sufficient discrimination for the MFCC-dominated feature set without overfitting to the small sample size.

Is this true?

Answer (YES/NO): NO